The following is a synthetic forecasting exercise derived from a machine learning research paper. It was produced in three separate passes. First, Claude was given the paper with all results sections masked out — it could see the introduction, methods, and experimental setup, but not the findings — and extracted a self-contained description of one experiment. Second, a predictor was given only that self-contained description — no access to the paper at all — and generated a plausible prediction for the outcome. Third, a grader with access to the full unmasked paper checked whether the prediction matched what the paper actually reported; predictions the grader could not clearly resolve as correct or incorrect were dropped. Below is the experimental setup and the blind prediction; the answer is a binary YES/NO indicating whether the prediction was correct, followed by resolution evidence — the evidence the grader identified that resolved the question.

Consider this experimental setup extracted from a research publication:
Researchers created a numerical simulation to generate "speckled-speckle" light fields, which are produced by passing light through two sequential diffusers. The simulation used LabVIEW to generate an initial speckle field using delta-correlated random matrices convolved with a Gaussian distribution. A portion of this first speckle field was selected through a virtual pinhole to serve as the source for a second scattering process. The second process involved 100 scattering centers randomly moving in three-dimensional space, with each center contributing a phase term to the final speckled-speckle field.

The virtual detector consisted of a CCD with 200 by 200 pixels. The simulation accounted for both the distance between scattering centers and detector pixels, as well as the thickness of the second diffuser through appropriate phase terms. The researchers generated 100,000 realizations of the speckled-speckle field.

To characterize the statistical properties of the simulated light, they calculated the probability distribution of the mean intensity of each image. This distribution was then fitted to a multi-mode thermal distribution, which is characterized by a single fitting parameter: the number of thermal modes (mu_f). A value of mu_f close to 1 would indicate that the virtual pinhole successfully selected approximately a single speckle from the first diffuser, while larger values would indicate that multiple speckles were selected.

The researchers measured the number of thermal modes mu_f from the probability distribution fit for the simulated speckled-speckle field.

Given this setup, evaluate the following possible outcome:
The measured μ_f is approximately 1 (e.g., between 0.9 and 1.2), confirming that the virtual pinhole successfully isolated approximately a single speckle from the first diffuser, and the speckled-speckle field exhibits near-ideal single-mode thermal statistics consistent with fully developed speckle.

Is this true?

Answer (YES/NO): YES